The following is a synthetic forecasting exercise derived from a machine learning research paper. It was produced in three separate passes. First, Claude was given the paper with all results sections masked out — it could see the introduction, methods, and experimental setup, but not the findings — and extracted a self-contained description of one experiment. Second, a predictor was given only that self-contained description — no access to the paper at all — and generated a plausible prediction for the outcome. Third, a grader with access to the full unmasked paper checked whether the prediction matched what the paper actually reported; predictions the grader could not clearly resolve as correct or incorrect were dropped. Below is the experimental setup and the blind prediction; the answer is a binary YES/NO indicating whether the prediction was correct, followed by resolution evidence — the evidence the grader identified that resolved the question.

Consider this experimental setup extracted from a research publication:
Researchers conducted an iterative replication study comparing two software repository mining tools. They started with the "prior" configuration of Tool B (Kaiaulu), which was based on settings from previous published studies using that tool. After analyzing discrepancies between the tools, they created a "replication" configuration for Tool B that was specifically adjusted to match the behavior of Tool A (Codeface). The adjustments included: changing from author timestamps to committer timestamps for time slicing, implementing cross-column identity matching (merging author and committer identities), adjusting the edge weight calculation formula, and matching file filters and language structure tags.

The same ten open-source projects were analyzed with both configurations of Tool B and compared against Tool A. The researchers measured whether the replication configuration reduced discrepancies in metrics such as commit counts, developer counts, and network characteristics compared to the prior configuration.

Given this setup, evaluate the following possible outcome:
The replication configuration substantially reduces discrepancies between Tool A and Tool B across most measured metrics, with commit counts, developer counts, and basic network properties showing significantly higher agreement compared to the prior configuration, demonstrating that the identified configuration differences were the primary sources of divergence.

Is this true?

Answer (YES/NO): NO